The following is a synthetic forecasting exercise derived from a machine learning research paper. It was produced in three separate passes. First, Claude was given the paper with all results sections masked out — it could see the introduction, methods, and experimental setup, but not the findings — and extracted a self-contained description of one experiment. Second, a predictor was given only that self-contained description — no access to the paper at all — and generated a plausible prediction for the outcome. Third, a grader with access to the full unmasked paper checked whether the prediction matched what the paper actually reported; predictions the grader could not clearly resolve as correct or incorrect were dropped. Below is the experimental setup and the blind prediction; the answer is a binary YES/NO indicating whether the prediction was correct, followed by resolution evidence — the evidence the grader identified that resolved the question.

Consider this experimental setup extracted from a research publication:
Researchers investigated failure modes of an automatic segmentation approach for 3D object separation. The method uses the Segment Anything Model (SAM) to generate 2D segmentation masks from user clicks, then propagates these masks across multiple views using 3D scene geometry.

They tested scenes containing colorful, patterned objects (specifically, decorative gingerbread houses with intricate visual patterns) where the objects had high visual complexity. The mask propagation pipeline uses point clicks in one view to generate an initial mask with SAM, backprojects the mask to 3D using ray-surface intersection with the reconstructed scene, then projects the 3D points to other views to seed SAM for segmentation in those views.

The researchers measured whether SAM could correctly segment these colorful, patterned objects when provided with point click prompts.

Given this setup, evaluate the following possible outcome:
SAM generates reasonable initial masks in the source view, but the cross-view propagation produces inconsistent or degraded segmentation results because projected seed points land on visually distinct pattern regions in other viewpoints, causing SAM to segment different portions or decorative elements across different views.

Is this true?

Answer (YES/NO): NO